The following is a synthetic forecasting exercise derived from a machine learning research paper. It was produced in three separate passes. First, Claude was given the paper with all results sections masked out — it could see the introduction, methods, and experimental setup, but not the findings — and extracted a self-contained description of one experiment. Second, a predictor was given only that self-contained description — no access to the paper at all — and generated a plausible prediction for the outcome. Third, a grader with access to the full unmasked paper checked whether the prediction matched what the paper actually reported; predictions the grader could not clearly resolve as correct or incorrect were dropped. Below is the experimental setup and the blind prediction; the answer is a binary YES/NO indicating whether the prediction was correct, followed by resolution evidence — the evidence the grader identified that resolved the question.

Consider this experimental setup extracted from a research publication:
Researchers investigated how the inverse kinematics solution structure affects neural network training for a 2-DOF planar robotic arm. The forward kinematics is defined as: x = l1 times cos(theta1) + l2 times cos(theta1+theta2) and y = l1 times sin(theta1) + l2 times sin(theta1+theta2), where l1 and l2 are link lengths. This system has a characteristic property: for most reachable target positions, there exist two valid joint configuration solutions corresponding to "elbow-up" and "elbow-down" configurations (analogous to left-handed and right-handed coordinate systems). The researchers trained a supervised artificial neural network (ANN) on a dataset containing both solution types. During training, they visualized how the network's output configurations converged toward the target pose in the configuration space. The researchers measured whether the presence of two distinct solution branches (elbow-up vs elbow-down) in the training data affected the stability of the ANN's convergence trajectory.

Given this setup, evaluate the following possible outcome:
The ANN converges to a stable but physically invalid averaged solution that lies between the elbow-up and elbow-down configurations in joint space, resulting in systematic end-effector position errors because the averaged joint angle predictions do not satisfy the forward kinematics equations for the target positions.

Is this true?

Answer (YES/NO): NO